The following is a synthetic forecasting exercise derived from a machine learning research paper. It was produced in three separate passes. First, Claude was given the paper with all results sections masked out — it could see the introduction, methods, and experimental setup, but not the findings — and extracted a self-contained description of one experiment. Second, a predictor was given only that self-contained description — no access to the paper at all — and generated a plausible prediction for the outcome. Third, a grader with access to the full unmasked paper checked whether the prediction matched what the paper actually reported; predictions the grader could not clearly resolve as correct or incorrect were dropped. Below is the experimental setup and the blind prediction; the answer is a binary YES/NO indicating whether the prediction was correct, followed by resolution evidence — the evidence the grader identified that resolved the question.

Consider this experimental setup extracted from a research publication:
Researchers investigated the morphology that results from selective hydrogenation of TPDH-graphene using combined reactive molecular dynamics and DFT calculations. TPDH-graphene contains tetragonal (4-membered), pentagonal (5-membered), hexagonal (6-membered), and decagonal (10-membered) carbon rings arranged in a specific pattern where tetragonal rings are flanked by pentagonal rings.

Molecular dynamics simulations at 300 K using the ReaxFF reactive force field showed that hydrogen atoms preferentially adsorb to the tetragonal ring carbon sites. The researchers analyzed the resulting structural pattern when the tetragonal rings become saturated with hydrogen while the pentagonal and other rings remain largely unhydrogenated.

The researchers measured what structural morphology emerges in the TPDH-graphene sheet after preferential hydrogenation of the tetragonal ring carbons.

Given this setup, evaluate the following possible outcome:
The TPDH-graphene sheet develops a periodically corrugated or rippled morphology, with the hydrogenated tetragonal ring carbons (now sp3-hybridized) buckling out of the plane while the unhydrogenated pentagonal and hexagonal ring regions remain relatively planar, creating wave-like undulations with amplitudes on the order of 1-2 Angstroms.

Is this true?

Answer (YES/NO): NO